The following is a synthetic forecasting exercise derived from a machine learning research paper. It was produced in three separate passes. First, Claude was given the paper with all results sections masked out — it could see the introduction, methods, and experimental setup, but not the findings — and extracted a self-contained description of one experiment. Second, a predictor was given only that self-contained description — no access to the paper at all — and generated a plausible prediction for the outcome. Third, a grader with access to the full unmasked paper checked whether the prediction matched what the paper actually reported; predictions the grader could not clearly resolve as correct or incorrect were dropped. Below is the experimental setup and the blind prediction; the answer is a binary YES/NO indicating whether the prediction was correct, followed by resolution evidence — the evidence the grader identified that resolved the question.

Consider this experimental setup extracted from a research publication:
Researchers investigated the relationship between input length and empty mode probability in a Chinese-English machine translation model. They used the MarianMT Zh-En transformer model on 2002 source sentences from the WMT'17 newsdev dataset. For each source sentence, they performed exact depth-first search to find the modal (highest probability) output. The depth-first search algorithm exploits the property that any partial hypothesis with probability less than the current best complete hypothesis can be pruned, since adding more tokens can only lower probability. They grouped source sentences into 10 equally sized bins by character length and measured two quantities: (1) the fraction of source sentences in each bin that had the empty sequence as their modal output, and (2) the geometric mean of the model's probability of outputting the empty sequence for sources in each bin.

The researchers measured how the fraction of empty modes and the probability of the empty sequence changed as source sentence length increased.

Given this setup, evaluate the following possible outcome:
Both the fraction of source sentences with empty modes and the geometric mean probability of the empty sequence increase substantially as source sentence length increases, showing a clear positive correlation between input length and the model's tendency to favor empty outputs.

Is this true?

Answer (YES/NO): NO